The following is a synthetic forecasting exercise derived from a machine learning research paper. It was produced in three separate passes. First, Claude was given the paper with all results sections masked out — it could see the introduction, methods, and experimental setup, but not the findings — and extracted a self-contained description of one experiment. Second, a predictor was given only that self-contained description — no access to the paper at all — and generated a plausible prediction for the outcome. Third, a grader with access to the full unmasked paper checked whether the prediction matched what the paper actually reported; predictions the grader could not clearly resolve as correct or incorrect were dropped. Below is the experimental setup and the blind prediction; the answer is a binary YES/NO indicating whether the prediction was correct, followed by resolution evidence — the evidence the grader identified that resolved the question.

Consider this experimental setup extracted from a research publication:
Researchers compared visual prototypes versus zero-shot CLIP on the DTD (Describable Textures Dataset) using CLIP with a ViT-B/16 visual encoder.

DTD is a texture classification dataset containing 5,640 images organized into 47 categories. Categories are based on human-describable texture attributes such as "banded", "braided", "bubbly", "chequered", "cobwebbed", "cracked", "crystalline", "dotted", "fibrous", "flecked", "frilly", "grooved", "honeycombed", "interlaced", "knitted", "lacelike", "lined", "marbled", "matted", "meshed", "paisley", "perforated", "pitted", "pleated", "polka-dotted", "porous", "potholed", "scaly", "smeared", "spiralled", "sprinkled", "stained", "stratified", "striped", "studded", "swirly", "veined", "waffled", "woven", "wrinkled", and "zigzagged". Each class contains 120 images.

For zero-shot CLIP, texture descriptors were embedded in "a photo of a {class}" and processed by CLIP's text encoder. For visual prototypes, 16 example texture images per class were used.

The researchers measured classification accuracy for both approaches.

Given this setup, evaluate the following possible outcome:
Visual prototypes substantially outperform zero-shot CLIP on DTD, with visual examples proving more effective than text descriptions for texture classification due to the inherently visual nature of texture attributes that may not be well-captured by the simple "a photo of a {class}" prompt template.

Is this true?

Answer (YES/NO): YES